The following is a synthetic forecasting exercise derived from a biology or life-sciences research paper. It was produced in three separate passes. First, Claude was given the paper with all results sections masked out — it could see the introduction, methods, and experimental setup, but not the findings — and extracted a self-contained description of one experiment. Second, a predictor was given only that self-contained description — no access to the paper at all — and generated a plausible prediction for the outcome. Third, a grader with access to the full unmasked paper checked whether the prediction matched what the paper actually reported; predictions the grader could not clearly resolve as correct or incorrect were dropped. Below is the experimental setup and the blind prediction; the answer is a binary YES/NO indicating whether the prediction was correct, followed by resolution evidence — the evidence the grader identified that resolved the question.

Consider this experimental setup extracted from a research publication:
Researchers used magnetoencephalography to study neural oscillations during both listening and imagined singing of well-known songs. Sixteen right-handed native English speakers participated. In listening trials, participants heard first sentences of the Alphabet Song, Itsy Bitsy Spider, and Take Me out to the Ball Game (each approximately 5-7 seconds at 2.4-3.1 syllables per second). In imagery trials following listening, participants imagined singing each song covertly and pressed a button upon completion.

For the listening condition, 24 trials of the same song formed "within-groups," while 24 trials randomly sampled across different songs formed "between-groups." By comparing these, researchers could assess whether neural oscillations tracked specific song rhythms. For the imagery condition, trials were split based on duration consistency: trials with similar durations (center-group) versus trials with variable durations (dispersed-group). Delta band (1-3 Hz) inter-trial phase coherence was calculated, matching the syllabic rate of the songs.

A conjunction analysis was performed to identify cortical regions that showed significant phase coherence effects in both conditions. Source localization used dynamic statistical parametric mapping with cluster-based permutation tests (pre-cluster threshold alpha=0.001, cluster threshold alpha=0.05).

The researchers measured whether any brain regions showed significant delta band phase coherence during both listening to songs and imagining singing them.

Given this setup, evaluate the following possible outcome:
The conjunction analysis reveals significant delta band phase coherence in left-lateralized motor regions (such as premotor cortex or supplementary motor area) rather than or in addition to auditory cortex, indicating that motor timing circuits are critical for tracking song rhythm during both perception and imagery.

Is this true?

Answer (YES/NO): NO